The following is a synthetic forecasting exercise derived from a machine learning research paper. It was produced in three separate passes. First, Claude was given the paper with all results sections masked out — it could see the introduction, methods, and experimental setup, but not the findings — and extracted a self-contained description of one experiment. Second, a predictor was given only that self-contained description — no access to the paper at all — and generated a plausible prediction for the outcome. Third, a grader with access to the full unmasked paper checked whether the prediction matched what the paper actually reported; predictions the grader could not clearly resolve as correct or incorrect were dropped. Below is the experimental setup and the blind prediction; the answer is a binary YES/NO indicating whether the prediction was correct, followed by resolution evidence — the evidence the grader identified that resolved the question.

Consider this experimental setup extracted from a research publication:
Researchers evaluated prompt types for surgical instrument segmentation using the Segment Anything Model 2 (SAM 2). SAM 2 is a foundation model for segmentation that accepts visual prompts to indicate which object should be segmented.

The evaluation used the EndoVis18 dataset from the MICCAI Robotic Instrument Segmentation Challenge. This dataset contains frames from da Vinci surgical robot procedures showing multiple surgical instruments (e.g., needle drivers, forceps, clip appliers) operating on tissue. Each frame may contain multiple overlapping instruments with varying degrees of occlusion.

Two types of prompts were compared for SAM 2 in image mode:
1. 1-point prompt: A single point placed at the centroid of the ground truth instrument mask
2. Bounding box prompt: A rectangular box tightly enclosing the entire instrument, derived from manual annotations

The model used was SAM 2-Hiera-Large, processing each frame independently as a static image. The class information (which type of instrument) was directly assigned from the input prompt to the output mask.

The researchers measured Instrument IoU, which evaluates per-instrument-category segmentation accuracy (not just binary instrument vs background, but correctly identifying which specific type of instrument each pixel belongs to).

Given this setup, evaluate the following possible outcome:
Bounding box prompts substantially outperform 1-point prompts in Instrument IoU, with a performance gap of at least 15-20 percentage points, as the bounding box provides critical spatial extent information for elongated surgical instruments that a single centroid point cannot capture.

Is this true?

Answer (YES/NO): NO